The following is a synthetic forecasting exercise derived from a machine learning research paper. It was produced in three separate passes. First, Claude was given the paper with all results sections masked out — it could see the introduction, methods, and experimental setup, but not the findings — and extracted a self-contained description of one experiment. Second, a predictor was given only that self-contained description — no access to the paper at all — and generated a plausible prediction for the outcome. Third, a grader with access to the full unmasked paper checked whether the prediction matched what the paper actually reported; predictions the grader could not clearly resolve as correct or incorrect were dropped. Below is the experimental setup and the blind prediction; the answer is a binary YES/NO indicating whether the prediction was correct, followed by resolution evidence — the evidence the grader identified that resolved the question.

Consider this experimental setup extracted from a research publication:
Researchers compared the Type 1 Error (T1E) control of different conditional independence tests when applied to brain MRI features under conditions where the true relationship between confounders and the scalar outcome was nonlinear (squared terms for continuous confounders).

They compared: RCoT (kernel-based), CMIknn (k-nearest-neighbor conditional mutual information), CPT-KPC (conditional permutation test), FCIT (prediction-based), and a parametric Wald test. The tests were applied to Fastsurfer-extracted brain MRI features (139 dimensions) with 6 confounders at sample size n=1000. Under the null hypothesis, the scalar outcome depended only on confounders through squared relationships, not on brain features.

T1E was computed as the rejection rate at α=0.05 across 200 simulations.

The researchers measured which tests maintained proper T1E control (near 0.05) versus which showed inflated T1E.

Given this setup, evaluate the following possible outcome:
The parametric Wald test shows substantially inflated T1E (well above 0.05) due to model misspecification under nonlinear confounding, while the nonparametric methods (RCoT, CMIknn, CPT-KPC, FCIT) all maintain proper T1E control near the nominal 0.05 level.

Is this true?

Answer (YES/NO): NO